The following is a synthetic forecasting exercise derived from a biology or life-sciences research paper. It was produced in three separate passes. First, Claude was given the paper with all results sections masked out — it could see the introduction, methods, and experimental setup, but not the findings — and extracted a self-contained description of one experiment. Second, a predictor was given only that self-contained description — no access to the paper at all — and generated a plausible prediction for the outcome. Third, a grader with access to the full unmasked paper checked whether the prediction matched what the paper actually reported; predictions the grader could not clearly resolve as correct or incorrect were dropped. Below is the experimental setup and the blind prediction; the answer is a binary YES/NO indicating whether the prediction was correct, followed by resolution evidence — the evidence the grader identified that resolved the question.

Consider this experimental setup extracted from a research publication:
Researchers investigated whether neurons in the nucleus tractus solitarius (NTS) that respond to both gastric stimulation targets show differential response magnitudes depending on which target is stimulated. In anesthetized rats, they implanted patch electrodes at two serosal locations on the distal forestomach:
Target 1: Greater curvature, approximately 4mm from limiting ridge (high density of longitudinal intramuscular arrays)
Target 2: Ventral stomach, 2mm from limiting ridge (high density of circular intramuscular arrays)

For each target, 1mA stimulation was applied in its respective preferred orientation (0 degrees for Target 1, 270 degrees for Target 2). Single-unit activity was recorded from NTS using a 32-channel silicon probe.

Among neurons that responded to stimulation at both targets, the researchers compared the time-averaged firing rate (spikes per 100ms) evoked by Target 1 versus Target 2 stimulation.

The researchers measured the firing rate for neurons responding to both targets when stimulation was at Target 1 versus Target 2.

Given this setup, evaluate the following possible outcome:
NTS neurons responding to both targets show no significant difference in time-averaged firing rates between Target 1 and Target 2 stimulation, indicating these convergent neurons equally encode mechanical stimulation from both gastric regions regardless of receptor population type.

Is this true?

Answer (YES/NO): NO